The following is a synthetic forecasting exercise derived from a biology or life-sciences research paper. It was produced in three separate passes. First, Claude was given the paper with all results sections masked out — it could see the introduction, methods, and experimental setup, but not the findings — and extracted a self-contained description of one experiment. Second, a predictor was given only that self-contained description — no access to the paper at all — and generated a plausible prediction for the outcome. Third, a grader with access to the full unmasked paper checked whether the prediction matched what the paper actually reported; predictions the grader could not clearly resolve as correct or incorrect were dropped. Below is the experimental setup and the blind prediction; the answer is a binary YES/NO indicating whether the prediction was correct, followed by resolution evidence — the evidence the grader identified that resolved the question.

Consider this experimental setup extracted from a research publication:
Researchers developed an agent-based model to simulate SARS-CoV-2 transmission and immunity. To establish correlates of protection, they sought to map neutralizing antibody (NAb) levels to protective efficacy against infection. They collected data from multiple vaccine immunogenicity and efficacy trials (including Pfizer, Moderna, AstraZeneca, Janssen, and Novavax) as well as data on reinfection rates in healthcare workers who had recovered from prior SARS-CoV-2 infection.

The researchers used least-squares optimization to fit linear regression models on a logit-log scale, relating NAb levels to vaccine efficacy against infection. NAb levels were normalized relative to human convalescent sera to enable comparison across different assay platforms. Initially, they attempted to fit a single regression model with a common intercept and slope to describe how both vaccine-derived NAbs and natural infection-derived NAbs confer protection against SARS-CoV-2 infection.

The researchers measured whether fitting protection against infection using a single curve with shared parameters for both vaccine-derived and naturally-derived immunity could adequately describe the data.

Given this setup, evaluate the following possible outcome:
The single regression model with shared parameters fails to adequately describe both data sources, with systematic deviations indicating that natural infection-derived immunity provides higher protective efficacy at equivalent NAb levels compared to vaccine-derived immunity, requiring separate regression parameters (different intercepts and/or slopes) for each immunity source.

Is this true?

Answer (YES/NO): YES